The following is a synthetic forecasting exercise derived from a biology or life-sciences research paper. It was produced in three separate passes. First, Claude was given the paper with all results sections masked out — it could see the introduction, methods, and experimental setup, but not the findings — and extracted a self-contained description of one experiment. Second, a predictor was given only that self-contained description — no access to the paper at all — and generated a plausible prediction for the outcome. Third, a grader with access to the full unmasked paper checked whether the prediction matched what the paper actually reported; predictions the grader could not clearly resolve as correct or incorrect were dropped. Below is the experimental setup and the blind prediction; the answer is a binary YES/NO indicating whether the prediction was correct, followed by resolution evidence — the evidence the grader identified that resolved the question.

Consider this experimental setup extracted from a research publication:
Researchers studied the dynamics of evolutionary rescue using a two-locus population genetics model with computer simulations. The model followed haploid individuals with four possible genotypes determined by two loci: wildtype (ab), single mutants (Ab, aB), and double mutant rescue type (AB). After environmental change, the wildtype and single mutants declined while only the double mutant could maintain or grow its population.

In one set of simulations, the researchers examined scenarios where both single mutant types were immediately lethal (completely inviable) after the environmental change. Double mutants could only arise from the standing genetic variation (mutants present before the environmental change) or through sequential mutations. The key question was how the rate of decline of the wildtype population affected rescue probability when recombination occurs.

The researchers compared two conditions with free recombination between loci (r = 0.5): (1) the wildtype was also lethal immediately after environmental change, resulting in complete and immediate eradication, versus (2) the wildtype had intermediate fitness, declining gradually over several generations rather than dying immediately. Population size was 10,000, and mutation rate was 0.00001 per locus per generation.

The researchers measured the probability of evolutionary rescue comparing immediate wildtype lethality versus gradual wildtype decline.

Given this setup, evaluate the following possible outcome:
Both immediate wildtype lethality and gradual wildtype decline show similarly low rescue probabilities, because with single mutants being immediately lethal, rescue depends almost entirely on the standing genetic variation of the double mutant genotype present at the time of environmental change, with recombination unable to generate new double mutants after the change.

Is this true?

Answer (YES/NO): NO